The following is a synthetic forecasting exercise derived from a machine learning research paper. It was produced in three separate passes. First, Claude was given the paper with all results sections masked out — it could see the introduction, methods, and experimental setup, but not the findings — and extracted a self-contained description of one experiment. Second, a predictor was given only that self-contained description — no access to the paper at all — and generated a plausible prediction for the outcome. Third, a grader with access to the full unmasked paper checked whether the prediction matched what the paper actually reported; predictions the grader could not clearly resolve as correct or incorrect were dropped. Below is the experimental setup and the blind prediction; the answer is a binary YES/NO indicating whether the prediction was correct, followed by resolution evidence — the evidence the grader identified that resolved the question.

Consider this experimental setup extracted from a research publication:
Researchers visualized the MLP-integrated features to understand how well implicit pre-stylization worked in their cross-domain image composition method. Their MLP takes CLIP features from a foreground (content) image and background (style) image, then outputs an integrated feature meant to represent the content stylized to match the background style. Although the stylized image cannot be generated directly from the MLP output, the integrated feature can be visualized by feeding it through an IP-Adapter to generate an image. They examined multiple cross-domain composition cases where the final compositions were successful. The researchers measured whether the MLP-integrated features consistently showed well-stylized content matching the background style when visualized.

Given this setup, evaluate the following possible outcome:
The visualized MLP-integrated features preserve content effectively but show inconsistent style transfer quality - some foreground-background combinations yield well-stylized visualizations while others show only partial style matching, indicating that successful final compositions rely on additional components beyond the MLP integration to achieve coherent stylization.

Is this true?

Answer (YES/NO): NO